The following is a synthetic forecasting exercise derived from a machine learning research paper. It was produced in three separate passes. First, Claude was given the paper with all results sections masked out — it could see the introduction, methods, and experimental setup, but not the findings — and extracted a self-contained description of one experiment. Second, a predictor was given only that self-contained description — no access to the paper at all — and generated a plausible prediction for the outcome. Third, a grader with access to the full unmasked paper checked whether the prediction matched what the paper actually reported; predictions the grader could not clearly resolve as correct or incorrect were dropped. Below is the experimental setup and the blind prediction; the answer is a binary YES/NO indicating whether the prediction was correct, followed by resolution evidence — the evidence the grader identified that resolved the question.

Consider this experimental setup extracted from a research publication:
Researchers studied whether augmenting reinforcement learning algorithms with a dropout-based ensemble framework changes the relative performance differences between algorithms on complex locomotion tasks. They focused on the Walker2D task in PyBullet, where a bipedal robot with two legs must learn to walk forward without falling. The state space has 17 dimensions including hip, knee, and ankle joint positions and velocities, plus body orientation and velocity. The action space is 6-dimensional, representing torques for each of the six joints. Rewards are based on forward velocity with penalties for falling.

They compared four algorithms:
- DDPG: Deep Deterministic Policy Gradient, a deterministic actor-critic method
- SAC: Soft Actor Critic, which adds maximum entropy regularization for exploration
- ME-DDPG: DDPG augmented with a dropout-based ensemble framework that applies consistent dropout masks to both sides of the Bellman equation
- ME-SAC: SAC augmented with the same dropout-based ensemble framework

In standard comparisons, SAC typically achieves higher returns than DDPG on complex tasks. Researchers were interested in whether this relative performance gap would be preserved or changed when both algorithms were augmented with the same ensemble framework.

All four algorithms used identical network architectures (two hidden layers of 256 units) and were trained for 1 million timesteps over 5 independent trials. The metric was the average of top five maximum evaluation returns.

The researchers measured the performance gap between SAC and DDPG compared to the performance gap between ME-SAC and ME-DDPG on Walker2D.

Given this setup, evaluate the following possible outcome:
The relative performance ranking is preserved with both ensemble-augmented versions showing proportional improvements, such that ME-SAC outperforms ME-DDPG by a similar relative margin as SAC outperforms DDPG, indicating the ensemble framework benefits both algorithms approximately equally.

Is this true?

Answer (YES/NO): NO